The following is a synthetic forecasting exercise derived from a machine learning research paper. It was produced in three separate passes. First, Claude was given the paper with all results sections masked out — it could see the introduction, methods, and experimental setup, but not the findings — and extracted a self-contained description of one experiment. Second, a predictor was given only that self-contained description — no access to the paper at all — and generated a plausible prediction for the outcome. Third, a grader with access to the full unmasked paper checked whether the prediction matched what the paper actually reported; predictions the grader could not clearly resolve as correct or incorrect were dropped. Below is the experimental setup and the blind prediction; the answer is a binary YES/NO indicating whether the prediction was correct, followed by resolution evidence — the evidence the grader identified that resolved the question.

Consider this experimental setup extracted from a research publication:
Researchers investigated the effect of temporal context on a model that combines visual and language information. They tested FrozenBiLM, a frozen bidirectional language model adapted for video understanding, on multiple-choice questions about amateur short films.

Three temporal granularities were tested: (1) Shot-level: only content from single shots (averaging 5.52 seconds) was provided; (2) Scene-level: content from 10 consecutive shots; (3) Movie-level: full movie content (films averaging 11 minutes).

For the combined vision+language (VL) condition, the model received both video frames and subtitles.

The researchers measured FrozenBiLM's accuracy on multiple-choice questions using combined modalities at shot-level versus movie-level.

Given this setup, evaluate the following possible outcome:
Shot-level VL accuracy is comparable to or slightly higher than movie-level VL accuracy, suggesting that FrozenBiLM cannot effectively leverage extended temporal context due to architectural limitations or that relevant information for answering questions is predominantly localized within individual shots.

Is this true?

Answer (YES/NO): NO